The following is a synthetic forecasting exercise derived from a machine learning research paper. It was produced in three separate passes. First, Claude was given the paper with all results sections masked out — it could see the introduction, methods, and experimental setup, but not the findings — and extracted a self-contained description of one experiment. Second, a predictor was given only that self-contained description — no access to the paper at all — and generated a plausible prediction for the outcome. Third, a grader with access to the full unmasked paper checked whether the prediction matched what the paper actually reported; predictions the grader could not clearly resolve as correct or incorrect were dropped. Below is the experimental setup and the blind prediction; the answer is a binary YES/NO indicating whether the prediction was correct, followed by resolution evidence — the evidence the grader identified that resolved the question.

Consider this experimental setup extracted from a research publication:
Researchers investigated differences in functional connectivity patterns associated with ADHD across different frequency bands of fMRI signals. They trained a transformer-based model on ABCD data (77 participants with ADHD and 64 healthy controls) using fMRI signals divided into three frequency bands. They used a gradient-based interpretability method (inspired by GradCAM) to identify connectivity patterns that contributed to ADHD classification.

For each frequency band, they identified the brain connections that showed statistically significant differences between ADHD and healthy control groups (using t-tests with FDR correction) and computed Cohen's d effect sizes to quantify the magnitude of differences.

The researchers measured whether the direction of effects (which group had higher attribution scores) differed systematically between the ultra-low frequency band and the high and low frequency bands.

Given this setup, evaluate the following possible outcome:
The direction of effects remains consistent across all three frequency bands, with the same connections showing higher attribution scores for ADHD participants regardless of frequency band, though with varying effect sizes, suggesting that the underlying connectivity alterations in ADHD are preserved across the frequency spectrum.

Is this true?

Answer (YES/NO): NO